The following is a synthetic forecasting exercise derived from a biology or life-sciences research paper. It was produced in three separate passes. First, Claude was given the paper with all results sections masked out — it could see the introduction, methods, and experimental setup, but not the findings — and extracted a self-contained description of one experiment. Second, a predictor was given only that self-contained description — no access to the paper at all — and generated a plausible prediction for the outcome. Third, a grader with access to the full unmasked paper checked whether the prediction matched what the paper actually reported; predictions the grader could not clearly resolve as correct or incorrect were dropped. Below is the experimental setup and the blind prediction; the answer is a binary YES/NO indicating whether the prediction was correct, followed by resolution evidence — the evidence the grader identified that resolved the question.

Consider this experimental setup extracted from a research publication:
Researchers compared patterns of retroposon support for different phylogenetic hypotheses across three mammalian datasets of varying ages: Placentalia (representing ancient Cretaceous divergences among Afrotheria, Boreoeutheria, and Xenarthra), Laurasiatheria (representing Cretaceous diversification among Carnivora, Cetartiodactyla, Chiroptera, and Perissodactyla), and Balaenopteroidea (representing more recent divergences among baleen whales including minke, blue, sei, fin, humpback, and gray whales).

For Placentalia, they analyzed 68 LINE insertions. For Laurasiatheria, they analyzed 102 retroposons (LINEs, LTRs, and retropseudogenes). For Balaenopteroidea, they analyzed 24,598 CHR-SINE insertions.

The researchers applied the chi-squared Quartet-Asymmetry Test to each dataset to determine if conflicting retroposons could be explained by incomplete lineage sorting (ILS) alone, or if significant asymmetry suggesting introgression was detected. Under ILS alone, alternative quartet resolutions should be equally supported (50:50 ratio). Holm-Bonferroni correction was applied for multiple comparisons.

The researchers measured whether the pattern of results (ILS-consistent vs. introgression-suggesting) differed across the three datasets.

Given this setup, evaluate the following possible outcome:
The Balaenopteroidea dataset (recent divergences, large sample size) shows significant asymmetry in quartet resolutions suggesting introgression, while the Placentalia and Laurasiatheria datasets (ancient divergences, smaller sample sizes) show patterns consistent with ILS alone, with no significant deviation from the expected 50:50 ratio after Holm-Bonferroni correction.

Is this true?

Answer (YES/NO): YES